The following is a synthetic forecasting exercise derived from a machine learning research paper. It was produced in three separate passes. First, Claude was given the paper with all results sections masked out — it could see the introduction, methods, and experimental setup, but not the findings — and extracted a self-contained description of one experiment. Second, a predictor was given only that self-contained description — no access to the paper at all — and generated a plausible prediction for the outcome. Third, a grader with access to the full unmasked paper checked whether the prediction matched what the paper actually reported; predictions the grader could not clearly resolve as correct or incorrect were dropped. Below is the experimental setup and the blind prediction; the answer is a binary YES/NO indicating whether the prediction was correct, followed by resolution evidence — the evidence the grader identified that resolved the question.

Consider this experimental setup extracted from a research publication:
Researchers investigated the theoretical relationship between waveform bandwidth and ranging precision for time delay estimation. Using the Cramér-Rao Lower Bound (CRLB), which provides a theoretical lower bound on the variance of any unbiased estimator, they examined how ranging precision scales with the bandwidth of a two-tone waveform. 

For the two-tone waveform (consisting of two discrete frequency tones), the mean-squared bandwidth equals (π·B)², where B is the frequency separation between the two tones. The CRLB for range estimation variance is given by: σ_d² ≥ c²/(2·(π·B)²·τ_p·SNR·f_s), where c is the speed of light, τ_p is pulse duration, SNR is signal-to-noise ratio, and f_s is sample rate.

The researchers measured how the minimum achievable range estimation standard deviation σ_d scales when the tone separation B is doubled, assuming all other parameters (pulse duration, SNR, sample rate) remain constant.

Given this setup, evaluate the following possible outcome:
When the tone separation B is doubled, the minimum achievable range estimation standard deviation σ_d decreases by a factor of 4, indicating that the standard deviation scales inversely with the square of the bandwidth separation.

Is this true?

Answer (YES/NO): NO